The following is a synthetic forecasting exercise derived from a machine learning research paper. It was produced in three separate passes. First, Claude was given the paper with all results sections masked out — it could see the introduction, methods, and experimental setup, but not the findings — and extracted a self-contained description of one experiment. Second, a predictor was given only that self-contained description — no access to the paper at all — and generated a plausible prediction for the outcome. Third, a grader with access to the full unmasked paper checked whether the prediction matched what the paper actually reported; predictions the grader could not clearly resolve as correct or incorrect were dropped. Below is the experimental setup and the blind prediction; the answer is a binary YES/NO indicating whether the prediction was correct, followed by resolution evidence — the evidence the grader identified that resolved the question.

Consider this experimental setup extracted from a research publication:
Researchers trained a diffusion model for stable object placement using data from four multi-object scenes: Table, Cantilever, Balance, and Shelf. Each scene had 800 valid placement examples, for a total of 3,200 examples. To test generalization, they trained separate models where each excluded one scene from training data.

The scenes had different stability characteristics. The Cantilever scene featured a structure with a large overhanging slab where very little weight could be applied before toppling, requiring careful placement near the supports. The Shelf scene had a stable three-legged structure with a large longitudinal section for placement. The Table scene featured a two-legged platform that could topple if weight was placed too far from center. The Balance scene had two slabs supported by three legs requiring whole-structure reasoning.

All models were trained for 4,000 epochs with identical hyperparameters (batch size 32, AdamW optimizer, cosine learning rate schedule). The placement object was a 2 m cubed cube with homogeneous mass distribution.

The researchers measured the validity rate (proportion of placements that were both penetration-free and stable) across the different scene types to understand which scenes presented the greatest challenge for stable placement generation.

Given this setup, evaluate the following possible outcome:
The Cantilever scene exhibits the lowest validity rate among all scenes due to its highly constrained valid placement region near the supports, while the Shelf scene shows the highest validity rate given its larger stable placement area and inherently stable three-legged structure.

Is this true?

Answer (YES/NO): NO